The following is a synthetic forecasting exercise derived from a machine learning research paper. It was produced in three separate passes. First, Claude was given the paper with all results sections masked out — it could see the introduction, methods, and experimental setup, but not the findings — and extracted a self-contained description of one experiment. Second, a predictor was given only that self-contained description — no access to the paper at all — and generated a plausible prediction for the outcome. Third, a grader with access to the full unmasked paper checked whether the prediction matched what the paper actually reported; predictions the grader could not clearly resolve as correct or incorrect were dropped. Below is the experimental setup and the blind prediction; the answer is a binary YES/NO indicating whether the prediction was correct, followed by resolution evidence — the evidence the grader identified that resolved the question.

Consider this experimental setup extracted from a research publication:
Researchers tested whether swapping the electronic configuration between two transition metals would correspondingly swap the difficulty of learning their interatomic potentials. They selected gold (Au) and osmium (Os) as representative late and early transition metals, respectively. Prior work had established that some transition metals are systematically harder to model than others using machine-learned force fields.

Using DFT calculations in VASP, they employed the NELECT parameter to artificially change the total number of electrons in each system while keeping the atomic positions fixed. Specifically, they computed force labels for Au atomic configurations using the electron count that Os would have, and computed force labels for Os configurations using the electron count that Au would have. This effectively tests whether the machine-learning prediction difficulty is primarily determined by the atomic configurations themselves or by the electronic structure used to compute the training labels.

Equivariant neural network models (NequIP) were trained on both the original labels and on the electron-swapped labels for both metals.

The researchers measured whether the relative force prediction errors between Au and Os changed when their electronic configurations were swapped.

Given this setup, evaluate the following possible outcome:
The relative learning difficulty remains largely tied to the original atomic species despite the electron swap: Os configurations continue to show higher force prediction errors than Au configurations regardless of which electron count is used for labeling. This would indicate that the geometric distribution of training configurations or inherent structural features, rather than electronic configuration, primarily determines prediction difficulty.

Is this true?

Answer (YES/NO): NO